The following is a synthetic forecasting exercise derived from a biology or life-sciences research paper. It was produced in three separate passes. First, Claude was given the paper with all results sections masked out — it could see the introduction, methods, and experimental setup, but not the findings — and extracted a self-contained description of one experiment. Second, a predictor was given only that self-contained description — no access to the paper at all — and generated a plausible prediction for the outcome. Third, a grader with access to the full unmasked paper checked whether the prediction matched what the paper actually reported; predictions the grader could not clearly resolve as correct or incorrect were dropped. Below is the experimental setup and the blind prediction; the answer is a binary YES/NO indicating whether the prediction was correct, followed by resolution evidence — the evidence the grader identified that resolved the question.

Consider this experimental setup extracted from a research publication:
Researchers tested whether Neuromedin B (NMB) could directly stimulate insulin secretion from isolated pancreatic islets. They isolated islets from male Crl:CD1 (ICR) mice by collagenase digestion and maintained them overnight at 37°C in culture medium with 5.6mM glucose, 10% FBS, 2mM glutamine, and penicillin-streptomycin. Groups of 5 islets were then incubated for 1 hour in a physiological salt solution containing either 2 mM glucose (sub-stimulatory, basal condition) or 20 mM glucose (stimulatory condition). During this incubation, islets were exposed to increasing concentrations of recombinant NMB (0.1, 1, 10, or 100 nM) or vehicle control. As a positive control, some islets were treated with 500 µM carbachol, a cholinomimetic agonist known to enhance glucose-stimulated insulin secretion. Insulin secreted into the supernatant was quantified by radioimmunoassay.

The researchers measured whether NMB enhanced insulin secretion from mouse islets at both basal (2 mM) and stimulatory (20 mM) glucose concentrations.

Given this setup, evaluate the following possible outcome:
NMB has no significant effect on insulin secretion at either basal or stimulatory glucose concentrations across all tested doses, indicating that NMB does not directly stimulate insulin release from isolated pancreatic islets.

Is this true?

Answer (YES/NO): YES